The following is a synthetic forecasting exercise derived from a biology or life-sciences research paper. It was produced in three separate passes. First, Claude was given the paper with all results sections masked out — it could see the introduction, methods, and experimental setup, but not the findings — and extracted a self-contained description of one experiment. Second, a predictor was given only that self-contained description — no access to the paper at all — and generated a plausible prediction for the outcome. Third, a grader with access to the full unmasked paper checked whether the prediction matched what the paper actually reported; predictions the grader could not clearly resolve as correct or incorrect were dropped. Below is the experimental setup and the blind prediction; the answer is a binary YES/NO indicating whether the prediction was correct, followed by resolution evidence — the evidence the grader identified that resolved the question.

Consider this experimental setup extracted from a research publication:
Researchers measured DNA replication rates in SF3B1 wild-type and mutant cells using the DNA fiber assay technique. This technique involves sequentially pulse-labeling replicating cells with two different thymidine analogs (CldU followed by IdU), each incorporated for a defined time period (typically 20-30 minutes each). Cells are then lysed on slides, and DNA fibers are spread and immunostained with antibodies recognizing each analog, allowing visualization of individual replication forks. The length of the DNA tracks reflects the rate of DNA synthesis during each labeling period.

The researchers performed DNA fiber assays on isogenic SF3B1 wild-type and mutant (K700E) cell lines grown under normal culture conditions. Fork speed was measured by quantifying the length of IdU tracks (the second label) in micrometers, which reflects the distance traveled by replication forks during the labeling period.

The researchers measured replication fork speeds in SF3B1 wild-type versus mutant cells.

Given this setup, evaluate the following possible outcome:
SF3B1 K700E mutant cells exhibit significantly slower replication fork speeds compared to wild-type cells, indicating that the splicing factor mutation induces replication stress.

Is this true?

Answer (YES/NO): NO